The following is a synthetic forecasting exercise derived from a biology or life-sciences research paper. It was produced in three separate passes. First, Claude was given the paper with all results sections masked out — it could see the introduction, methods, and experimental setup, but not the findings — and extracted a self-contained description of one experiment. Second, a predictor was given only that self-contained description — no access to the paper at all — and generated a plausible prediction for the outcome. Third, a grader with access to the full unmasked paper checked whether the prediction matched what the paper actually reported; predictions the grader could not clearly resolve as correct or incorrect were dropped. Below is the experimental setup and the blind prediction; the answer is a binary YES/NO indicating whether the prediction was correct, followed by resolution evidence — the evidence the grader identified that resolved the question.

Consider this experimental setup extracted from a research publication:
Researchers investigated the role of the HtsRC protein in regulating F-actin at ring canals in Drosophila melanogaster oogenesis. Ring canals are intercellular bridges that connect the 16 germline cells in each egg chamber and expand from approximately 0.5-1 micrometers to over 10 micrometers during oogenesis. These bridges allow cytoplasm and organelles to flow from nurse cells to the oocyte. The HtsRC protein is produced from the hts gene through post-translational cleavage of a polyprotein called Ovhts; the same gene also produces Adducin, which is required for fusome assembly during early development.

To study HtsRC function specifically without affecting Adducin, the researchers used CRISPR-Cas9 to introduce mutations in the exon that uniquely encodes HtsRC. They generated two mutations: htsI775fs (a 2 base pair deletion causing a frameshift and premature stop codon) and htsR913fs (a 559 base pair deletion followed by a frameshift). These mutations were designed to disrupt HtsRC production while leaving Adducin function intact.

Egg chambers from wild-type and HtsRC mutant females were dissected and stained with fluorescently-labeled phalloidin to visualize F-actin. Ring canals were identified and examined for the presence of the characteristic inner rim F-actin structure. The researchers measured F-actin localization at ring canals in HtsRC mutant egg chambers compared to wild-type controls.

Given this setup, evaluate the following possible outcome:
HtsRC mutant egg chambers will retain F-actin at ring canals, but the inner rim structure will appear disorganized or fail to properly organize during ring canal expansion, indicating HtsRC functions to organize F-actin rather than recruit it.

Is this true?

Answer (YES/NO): NO